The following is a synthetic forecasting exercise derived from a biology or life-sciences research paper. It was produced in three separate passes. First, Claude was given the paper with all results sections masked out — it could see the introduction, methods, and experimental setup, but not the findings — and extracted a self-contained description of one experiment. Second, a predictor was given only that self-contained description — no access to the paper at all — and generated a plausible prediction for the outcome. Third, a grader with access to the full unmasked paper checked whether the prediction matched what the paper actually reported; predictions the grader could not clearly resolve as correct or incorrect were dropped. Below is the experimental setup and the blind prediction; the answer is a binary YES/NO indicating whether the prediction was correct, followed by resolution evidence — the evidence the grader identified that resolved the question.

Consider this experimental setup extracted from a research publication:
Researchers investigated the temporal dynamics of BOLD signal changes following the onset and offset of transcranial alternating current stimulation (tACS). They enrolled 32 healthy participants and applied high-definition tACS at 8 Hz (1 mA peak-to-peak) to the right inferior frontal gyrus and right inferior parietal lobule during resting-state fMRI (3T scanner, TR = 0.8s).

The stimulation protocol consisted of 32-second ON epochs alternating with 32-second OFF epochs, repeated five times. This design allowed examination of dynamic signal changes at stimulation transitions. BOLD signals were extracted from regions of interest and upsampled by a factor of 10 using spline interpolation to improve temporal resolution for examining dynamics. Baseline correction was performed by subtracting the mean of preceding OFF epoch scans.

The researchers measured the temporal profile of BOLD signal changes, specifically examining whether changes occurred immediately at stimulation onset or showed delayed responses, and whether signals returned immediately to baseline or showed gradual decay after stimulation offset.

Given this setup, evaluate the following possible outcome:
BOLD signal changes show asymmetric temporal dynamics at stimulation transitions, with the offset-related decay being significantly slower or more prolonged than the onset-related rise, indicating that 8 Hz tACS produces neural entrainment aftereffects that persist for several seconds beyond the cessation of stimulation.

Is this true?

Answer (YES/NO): YES